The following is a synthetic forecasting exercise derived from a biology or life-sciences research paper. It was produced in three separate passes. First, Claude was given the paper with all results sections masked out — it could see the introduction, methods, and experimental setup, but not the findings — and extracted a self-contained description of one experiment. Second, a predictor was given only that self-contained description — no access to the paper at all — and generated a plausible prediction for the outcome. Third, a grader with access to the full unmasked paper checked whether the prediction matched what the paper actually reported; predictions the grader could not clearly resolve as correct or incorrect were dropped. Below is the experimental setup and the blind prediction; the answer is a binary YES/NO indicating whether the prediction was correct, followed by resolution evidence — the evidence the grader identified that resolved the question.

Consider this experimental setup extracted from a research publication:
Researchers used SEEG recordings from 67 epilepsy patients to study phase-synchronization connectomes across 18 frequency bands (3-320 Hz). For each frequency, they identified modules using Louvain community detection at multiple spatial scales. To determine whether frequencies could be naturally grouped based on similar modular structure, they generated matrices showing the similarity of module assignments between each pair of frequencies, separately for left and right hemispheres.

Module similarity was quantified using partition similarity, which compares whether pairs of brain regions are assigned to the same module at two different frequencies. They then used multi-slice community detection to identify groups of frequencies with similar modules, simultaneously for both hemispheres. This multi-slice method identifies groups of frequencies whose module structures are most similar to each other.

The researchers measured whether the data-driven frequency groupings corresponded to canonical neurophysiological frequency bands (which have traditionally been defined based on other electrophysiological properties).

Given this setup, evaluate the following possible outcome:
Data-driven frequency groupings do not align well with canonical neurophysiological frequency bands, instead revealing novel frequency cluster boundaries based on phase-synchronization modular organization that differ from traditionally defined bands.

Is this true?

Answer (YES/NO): NO